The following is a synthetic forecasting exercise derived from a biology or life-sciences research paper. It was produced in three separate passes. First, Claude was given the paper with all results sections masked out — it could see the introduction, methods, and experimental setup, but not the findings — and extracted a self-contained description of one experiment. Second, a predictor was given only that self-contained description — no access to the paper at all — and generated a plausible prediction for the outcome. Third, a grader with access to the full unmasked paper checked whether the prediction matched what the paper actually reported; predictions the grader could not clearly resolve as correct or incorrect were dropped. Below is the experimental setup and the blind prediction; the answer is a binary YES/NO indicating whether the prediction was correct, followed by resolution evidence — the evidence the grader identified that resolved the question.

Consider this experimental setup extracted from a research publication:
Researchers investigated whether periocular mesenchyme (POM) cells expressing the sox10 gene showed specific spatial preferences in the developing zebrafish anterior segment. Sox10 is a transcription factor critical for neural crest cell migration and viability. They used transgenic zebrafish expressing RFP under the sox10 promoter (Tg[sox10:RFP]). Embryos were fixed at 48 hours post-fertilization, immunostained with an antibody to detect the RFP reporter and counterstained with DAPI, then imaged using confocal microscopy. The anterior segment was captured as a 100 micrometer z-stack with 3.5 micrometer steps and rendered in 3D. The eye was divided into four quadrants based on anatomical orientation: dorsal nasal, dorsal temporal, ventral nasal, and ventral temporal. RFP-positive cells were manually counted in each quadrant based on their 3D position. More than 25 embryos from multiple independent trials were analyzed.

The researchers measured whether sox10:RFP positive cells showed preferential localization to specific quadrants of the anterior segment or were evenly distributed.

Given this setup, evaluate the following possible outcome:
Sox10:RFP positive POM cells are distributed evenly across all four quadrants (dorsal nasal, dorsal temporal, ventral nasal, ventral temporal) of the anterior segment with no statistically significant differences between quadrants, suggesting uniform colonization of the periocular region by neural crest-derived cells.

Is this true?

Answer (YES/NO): YES